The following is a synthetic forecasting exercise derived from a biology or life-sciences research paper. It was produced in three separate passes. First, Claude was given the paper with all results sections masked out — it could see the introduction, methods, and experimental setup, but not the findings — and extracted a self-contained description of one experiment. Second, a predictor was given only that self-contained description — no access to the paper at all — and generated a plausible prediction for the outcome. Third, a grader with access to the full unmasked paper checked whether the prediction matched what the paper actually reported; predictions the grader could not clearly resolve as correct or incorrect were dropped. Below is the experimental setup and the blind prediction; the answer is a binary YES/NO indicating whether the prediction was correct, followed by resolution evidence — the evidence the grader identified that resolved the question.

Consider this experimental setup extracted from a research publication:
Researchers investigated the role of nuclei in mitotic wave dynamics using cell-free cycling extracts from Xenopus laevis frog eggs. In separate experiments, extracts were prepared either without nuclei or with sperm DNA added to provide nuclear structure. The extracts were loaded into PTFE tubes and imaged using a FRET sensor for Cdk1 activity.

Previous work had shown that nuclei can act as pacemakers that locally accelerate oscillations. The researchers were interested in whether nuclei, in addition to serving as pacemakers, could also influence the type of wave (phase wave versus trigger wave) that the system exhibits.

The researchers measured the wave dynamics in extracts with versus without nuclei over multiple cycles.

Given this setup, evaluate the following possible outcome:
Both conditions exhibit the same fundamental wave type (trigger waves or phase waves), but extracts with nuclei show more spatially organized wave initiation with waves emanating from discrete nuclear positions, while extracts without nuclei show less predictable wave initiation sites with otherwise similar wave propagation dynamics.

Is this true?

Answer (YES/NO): NO